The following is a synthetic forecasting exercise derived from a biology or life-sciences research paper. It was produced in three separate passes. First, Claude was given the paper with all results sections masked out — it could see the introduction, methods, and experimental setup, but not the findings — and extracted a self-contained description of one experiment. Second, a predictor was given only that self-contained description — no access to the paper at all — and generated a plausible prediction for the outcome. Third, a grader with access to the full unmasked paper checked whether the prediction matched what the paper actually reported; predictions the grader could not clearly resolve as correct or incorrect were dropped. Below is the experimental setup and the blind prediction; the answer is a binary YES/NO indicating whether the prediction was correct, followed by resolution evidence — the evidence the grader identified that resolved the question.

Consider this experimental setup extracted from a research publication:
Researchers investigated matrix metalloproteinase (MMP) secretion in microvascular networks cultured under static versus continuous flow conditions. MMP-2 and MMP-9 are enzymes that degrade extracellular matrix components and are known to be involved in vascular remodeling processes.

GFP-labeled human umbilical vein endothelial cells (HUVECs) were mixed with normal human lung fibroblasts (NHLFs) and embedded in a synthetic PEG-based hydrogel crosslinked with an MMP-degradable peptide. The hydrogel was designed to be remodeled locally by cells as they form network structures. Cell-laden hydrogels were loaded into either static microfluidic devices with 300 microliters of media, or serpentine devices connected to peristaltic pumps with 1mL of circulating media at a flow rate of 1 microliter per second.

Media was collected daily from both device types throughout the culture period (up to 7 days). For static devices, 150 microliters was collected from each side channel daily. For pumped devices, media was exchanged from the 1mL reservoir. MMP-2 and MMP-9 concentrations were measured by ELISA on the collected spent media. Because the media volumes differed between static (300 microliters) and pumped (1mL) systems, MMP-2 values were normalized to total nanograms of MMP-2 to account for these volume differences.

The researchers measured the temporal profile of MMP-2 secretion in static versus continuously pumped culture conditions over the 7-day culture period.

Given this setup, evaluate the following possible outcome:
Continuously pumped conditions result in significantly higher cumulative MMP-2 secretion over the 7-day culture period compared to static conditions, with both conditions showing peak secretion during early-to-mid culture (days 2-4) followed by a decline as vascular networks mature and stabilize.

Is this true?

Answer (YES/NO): NO